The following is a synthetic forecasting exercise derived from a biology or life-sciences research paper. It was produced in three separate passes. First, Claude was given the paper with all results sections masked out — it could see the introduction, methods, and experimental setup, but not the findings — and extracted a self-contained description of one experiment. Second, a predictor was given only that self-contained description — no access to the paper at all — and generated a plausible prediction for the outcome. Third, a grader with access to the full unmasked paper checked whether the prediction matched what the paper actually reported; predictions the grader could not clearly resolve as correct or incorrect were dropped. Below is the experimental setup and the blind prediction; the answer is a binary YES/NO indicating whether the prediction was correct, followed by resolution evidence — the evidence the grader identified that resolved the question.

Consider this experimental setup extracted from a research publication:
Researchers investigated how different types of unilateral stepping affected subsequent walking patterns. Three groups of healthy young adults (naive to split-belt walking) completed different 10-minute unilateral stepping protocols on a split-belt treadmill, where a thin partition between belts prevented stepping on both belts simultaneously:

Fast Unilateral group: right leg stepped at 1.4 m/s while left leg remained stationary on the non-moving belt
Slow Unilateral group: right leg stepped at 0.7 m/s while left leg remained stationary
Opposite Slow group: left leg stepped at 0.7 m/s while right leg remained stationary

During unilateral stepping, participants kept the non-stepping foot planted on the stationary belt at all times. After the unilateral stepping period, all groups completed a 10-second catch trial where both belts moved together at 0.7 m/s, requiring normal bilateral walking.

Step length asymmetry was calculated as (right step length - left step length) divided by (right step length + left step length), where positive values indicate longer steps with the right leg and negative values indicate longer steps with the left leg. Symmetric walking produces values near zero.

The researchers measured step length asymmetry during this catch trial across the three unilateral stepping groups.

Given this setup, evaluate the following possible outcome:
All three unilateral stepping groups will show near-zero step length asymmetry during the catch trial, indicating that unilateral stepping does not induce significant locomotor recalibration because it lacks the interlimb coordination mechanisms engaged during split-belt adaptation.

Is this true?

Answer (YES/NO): NO